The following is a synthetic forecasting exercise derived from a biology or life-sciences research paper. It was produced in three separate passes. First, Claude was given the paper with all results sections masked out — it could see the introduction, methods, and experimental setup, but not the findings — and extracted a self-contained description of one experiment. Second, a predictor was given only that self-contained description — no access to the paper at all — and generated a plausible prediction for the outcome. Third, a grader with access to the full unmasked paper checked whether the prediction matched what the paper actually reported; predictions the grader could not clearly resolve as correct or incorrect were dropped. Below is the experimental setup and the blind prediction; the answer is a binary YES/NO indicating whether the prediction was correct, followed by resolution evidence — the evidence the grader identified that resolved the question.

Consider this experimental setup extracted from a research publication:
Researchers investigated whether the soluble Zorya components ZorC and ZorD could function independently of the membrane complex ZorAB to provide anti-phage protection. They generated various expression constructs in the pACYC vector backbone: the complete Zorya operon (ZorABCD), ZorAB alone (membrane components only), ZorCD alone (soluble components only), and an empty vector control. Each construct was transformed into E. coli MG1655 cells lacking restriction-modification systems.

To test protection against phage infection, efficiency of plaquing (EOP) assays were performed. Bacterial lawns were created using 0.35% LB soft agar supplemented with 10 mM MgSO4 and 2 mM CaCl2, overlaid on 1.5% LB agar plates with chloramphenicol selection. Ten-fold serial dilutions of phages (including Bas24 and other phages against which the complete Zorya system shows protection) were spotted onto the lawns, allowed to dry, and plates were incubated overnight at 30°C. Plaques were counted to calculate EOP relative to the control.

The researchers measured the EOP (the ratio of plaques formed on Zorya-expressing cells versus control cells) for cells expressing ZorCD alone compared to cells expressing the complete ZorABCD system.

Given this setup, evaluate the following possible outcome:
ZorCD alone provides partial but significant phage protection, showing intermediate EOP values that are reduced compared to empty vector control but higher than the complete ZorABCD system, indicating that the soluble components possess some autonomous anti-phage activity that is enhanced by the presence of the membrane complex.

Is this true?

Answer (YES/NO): NO